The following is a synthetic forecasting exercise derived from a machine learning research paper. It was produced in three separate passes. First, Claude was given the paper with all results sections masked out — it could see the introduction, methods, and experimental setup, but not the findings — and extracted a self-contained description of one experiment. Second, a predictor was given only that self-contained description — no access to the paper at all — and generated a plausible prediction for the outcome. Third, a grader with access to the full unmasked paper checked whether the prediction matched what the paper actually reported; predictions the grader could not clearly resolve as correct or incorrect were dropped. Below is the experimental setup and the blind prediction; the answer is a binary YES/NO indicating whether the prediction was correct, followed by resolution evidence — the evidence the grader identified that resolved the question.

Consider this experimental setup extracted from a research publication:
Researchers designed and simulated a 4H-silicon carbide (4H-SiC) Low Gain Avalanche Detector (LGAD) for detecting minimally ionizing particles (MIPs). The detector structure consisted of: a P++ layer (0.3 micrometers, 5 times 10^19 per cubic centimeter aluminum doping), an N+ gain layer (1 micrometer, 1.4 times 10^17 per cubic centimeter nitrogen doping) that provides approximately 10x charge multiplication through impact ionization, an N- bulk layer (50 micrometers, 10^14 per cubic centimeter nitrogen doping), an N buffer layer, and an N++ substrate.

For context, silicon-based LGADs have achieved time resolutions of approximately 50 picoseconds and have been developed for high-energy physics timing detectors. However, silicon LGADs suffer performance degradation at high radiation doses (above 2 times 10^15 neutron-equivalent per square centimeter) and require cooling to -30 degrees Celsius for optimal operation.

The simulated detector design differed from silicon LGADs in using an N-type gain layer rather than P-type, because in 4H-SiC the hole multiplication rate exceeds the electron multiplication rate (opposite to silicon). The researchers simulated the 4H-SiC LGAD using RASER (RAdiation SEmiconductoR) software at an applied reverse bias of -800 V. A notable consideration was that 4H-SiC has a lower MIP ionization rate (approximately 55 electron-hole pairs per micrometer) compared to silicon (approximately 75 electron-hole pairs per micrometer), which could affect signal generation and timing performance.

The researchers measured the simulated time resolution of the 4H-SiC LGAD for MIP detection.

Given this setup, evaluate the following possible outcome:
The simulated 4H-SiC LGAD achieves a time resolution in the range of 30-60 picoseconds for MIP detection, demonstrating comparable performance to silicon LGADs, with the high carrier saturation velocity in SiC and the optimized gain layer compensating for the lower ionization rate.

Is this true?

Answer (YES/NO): YES